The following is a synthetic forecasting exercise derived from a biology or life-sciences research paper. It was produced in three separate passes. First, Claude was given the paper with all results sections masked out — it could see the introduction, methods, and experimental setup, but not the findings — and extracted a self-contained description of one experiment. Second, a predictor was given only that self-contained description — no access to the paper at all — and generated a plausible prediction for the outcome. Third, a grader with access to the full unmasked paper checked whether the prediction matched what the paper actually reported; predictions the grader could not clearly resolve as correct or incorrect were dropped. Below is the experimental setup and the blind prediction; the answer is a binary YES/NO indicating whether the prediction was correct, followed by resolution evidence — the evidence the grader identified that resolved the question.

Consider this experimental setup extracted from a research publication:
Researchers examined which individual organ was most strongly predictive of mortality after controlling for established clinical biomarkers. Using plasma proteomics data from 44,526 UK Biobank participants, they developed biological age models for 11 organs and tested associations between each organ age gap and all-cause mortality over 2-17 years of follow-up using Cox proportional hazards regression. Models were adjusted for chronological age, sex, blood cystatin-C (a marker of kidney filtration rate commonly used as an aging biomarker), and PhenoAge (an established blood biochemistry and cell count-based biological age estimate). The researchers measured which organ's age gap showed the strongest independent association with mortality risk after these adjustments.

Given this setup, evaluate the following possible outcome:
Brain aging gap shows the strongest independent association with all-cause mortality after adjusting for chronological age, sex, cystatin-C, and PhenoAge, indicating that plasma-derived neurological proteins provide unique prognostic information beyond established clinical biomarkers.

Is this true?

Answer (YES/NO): YES